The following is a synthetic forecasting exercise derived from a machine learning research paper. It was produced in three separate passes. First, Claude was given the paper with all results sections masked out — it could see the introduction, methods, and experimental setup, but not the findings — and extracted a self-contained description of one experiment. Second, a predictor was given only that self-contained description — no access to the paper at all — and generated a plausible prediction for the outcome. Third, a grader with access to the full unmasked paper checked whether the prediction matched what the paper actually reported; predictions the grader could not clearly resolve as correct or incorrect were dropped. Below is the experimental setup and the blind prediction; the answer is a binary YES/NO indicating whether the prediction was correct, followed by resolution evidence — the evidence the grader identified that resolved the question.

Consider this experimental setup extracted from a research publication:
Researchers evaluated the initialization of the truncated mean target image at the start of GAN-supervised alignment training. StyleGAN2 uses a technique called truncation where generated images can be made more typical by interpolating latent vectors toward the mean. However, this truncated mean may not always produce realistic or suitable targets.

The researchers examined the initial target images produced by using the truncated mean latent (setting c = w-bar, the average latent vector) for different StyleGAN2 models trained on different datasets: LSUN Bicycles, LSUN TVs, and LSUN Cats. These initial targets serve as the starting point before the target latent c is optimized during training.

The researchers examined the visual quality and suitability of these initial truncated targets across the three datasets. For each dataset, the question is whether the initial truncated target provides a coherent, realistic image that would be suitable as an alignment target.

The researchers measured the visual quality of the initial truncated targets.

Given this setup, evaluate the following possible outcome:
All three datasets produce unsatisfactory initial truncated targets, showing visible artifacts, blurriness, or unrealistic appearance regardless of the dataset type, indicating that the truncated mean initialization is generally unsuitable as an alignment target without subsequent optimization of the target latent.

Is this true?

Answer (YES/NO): YES